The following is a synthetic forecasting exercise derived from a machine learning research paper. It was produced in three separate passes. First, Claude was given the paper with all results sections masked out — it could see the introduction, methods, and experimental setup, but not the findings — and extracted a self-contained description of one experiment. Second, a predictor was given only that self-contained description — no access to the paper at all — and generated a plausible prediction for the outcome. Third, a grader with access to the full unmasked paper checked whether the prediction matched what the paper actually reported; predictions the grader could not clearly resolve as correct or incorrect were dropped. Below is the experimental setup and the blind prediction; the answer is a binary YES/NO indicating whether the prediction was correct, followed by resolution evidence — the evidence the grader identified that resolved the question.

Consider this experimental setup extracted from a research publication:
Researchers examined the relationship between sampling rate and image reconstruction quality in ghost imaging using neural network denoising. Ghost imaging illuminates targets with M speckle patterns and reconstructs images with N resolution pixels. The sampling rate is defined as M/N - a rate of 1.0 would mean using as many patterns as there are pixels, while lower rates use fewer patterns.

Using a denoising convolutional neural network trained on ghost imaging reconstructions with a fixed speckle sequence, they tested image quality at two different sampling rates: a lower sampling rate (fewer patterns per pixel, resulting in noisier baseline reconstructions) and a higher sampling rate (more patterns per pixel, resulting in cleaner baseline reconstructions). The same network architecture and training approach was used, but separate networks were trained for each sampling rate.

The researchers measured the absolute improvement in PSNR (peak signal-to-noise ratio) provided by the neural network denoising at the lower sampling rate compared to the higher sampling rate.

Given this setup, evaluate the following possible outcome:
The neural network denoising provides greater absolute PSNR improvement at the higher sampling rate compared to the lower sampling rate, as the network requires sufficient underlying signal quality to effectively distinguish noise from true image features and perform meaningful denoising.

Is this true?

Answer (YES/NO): YES